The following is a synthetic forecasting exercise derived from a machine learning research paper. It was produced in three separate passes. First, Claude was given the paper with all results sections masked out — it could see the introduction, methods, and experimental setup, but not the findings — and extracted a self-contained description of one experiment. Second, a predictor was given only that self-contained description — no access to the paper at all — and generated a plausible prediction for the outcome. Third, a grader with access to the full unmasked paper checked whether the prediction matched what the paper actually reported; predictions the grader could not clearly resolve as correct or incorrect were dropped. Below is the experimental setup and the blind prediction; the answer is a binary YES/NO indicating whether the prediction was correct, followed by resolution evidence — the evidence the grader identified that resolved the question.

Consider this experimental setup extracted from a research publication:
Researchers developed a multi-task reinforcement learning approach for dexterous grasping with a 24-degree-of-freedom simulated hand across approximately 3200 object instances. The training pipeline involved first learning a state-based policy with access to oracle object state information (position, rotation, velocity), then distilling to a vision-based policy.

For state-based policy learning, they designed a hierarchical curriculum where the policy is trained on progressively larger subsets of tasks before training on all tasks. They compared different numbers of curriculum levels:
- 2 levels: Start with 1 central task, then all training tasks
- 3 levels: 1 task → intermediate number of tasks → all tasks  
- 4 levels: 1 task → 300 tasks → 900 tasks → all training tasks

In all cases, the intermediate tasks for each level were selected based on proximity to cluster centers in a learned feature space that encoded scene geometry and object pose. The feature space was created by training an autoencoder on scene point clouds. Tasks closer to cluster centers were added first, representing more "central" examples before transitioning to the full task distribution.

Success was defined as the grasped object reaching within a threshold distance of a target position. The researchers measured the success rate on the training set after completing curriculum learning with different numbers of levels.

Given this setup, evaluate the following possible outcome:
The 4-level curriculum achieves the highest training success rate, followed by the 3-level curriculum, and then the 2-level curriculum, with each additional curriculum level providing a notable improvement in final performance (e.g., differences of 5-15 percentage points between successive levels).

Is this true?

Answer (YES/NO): NO